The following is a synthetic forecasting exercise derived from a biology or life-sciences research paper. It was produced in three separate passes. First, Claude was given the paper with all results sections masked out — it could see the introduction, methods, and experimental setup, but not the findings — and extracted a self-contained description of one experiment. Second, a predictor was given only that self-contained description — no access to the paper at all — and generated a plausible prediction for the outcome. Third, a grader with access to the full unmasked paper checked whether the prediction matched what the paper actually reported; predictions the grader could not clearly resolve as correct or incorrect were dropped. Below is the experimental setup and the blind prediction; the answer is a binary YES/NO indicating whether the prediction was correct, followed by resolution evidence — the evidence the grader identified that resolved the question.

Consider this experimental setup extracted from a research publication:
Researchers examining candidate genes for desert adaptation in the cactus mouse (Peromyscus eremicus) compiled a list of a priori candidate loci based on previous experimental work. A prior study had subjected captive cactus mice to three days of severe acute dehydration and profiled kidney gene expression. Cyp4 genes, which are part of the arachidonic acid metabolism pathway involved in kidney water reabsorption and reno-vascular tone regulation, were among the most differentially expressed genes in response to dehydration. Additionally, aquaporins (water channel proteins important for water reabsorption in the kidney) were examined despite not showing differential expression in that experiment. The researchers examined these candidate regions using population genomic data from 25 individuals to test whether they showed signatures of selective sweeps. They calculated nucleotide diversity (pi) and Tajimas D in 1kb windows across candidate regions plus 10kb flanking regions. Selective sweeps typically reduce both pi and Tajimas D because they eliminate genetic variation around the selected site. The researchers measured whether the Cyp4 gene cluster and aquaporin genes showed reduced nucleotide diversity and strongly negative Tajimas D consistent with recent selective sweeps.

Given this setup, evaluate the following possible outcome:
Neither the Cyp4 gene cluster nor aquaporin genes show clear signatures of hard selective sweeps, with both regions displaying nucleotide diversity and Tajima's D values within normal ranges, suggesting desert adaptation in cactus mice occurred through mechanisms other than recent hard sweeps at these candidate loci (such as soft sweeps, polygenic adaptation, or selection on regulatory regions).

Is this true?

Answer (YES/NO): NO